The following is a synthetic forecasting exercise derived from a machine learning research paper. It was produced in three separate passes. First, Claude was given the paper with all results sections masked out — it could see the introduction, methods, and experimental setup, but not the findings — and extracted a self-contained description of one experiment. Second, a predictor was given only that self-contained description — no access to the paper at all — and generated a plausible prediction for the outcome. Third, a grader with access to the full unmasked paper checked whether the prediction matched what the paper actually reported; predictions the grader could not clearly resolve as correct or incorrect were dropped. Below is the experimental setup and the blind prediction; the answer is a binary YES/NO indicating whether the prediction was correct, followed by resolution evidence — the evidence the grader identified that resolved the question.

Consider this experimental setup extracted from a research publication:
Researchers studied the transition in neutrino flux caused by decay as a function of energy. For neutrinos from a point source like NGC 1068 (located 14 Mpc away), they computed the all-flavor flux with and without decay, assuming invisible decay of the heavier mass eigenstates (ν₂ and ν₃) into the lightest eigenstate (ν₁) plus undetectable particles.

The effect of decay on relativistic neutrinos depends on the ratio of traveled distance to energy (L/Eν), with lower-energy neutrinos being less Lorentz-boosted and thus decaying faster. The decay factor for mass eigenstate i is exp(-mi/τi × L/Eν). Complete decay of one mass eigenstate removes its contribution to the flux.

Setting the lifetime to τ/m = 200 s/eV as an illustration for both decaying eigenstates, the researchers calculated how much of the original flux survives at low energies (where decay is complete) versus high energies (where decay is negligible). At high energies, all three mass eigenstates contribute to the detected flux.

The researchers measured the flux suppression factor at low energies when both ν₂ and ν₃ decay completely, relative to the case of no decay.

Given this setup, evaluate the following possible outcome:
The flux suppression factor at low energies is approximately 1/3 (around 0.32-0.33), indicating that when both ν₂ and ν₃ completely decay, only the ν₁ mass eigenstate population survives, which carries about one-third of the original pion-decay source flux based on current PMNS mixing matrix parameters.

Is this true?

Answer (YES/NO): YES